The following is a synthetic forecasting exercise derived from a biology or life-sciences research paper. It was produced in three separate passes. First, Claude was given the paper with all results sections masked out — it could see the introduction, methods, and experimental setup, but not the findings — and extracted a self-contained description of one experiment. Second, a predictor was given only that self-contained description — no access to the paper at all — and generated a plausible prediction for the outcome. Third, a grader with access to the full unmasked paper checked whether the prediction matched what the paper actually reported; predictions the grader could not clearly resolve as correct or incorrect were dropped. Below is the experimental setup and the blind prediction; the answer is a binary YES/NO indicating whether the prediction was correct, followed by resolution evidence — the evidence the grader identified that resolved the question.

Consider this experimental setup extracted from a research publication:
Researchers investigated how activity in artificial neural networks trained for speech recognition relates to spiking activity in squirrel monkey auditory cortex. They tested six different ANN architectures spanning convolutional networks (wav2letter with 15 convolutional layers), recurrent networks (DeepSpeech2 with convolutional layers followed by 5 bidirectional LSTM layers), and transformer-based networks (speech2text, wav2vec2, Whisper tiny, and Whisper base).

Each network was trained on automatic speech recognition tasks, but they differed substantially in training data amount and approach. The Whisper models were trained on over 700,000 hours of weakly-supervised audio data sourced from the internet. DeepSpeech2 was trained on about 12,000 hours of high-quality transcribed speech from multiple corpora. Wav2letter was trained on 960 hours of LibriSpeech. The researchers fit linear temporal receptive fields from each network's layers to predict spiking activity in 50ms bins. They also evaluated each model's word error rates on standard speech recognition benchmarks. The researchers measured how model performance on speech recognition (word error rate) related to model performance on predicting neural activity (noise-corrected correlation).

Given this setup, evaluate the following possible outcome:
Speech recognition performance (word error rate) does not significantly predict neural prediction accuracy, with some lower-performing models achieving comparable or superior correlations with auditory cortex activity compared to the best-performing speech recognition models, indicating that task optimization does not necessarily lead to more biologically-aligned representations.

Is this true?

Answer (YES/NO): NO